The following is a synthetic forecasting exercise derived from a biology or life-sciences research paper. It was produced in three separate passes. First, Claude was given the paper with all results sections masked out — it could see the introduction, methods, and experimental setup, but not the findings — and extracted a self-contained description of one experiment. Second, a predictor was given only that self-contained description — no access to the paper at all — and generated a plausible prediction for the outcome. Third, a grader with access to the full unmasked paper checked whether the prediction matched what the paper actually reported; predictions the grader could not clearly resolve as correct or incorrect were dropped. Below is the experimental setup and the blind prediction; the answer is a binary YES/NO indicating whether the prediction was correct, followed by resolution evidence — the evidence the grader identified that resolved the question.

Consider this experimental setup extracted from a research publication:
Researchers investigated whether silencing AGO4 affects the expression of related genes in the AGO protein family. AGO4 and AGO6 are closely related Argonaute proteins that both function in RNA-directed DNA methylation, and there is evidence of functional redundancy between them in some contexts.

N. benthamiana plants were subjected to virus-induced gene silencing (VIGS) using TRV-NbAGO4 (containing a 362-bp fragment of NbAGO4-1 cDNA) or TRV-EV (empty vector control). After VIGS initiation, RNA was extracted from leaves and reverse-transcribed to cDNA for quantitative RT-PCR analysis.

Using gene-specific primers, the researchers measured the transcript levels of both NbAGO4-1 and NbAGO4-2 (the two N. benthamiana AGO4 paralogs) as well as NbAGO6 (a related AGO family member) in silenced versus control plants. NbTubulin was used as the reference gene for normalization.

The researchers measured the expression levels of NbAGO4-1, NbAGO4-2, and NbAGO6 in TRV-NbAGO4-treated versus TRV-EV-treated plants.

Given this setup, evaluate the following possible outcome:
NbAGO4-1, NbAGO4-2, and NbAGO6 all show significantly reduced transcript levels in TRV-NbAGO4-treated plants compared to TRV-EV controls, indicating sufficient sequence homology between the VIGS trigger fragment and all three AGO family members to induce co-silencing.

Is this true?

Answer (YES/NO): NO